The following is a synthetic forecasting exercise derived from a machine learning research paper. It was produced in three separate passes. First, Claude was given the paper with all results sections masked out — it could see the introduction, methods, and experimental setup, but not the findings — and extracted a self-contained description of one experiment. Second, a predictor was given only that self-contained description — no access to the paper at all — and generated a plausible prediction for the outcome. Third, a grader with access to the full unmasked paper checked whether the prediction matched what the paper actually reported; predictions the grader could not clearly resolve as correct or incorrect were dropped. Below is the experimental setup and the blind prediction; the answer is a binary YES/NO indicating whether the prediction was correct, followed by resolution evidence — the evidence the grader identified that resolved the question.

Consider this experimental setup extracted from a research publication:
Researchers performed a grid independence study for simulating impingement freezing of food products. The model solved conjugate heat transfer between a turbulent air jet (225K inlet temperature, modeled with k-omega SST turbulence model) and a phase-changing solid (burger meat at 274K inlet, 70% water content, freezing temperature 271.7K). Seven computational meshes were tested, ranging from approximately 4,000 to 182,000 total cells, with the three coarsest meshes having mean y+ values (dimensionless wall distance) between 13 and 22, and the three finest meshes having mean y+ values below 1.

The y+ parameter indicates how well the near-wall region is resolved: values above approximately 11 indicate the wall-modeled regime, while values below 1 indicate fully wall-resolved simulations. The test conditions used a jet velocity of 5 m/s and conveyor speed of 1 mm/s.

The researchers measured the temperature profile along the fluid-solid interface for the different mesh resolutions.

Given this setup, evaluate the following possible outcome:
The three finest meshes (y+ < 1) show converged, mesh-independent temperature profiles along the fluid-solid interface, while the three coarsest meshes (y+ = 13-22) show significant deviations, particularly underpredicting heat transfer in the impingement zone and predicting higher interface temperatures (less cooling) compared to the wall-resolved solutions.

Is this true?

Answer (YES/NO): NO